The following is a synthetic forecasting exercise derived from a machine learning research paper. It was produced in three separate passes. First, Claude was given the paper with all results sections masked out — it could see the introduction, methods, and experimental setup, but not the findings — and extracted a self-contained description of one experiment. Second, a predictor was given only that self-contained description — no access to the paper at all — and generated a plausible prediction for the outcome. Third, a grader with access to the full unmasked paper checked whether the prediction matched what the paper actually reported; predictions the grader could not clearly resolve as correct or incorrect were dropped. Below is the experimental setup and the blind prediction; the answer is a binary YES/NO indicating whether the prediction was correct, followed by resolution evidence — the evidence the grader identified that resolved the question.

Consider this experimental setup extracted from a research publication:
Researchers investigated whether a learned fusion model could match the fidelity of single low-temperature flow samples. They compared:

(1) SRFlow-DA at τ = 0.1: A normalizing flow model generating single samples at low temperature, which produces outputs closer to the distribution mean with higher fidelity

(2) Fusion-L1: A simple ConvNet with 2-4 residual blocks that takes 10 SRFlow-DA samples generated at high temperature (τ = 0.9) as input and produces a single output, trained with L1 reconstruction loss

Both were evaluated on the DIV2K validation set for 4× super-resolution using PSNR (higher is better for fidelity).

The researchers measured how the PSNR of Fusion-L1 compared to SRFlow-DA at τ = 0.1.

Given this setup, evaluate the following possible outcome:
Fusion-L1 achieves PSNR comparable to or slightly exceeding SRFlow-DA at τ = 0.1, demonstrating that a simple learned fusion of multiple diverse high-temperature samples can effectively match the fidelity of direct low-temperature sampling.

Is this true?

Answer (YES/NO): YES